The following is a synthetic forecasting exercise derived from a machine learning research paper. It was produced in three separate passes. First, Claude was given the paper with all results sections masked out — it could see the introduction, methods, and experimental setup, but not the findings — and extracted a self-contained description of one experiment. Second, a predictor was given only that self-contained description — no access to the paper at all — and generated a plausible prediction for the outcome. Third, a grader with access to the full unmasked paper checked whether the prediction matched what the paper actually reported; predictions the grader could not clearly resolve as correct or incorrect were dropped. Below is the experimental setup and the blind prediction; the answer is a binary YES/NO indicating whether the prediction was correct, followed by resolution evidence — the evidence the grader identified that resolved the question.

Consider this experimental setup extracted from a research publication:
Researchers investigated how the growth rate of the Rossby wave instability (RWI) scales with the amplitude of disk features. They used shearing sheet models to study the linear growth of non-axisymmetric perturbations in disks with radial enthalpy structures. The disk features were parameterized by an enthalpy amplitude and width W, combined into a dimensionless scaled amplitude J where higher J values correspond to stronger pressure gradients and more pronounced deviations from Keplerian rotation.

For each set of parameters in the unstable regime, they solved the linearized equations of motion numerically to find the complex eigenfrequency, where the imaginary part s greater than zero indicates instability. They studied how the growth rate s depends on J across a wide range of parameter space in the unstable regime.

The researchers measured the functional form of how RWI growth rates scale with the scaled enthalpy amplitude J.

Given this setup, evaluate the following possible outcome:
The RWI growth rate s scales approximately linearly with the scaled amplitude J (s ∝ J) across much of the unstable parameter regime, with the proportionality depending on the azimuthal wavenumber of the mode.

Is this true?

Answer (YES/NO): NO